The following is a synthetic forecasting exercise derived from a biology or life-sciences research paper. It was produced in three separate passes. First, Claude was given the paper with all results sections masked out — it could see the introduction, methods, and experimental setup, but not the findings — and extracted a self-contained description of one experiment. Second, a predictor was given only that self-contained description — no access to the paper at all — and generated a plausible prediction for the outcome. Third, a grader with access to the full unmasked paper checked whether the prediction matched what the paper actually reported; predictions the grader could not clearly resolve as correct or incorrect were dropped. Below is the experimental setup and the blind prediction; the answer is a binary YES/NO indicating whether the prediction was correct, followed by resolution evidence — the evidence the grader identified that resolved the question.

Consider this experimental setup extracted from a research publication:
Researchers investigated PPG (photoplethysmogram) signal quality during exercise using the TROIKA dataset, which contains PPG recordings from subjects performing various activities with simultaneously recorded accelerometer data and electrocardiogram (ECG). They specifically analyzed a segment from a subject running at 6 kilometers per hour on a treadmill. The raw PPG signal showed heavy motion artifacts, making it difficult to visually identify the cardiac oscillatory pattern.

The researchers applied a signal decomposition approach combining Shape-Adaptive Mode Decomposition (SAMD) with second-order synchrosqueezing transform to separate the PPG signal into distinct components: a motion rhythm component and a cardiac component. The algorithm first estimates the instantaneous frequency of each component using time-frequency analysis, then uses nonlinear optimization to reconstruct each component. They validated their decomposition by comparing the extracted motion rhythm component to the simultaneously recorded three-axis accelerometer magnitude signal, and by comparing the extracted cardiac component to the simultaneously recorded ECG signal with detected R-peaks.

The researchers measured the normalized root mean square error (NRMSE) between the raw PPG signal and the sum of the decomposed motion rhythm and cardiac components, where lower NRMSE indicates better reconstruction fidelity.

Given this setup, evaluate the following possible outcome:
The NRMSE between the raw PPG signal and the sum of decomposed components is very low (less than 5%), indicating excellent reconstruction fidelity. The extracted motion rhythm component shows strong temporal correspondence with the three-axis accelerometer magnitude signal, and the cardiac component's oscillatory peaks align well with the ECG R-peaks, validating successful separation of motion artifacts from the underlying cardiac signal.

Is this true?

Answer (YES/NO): NO